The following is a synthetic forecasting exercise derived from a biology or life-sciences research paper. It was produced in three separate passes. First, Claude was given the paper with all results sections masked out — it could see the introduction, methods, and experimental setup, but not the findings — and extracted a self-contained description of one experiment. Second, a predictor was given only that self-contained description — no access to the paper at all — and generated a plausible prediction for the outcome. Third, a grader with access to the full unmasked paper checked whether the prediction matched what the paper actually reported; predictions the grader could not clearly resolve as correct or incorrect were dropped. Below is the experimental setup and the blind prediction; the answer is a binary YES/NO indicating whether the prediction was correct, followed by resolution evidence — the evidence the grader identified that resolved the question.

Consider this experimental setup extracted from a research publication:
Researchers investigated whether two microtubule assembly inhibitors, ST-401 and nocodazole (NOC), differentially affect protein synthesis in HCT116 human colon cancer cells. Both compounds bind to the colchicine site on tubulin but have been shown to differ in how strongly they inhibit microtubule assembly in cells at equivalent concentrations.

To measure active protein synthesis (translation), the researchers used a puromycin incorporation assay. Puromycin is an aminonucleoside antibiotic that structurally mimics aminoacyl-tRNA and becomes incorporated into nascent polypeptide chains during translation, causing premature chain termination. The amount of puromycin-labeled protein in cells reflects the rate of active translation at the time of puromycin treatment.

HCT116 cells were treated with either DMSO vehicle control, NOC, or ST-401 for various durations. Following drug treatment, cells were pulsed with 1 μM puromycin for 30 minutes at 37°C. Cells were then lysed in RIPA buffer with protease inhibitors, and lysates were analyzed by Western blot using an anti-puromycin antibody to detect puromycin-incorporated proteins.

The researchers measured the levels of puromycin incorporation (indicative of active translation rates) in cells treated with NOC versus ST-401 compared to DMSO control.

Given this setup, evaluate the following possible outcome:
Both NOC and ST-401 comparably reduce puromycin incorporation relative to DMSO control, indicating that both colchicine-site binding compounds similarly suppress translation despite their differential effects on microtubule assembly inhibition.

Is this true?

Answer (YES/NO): NO